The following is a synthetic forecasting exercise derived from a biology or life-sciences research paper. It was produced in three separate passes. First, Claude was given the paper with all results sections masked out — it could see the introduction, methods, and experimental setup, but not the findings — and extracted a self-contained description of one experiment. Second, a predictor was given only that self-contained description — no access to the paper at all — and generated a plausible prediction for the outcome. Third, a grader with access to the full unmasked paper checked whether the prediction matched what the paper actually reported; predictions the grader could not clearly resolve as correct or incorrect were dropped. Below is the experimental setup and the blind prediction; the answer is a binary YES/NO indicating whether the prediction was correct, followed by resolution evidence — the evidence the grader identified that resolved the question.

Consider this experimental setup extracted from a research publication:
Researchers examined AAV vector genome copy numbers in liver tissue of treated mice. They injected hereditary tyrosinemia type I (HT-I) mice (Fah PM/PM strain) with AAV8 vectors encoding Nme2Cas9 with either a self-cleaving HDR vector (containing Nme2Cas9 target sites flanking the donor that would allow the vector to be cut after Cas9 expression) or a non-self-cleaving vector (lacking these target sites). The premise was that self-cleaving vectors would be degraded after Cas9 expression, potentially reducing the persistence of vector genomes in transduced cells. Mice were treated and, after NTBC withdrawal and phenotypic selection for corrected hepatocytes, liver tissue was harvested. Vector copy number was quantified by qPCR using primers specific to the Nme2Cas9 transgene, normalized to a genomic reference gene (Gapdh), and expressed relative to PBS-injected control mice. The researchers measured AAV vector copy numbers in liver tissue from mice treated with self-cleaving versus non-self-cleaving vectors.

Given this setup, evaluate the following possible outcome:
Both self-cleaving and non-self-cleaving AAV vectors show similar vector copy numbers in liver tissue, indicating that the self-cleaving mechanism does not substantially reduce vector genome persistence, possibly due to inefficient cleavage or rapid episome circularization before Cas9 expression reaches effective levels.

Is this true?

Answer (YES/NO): NO